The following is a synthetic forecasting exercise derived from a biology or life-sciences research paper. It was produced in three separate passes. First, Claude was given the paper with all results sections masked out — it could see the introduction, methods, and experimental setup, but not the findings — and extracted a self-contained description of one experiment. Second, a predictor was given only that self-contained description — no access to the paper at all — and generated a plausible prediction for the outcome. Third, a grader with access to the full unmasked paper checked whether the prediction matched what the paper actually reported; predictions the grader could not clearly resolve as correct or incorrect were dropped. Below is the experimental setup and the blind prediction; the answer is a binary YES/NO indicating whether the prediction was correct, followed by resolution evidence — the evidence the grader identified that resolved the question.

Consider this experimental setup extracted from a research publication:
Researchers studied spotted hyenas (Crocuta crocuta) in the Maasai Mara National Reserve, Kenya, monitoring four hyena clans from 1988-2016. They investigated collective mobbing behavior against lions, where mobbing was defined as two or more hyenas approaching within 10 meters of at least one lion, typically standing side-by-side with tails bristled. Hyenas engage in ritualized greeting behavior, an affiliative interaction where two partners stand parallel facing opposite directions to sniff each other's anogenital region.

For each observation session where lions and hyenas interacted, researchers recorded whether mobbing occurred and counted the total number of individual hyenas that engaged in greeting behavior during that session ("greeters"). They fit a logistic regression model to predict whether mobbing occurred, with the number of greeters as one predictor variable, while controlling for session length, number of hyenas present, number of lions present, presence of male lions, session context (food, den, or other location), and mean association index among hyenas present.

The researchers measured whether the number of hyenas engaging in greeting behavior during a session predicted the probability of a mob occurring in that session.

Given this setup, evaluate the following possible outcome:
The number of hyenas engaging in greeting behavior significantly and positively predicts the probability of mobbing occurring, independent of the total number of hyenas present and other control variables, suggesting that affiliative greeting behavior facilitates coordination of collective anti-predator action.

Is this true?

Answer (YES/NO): YES